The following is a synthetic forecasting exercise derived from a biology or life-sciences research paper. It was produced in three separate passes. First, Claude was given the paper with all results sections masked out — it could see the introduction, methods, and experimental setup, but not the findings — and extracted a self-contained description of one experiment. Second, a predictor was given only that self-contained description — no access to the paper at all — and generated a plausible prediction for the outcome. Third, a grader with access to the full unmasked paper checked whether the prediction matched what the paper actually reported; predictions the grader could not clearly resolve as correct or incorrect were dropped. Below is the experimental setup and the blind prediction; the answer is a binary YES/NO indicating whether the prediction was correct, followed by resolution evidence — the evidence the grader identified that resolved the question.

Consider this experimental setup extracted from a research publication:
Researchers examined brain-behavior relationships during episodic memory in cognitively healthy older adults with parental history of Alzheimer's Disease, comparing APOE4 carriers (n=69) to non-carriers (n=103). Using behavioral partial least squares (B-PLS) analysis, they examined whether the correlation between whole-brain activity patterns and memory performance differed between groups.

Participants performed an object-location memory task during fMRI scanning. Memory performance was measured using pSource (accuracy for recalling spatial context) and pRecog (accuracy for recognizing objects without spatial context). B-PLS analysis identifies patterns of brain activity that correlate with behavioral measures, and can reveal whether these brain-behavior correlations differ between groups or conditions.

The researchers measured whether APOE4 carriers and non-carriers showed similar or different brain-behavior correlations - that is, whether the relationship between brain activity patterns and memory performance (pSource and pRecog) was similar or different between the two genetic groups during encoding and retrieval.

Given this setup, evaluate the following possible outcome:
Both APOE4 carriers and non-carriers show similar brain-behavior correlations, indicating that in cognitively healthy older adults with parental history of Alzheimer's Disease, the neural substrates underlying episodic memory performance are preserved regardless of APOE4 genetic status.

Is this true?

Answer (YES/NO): NO